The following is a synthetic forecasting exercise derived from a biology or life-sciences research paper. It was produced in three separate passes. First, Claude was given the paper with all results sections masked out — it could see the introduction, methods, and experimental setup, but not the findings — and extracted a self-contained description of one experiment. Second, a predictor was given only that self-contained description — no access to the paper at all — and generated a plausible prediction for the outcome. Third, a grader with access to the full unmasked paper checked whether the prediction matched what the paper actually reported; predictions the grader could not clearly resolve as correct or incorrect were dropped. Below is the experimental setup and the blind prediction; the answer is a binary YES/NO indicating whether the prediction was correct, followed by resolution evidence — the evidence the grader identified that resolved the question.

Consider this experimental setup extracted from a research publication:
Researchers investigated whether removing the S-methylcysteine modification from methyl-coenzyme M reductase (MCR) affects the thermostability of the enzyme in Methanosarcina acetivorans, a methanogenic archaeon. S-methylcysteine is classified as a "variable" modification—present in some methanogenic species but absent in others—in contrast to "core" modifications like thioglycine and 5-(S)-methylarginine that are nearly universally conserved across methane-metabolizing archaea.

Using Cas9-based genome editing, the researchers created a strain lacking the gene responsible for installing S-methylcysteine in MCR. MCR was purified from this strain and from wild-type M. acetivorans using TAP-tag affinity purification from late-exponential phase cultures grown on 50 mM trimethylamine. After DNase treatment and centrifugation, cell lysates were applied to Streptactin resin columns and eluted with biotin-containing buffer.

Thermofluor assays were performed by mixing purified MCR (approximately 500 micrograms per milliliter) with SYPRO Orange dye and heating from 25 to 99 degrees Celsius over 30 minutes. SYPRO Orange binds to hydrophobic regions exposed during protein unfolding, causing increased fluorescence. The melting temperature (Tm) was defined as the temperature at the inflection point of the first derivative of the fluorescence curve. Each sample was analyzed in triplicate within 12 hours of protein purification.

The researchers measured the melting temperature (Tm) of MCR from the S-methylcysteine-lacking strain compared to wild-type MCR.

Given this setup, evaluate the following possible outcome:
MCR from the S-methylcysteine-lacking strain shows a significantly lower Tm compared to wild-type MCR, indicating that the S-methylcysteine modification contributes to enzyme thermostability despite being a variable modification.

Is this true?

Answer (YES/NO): NO